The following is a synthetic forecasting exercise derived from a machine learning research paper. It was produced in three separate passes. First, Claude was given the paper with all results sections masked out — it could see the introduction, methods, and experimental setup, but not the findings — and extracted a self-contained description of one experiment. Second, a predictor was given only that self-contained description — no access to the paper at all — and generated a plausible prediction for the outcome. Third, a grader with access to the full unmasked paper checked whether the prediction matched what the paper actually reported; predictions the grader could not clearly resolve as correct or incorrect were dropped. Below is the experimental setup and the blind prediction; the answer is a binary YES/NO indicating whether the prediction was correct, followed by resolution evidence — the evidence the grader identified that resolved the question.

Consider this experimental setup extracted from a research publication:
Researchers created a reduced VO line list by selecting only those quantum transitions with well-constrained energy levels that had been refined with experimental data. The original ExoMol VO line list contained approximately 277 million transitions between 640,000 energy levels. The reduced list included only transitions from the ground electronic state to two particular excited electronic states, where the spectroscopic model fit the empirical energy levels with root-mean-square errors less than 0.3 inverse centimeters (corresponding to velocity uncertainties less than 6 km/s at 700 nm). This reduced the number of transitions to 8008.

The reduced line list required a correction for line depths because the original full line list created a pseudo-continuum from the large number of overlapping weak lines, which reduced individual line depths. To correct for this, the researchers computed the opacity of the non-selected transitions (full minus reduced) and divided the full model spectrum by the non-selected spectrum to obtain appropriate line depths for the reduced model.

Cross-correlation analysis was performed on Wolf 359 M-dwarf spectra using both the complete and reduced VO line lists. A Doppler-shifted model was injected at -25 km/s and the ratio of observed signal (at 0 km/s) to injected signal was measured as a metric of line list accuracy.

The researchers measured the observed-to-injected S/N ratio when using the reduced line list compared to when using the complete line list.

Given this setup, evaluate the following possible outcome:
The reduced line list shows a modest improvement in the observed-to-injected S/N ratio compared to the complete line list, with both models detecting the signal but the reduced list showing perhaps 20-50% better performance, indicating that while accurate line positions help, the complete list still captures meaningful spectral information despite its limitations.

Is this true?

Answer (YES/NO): NO